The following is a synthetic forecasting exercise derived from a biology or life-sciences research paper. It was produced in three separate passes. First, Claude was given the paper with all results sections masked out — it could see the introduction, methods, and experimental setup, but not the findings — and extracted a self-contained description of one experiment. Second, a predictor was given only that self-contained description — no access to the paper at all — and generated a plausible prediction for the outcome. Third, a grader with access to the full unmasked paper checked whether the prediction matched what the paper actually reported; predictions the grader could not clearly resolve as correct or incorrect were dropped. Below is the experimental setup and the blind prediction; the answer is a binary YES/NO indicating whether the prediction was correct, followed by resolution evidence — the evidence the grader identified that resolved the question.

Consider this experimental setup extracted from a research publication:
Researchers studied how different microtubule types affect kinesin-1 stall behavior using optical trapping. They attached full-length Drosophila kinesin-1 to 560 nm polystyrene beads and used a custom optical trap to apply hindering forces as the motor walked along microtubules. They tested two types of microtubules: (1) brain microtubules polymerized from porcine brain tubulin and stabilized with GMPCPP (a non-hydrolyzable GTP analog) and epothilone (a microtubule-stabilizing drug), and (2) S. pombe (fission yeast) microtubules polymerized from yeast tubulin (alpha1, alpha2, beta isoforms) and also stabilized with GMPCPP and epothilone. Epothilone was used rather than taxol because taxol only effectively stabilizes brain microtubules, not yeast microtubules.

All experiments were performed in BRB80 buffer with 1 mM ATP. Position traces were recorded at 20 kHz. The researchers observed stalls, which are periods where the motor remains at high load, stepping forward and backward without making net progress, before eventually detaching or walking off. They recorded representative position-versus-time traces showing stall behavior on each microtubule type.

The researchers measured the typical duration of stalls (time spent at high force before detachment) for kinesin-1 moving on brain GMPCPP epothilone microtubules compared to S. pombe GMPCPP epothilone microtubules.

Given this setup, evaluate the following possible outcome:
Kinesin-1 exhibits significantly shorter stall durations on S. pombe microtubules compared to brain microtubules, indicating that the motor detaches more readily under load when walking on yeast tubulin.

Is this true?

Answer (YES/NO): NO